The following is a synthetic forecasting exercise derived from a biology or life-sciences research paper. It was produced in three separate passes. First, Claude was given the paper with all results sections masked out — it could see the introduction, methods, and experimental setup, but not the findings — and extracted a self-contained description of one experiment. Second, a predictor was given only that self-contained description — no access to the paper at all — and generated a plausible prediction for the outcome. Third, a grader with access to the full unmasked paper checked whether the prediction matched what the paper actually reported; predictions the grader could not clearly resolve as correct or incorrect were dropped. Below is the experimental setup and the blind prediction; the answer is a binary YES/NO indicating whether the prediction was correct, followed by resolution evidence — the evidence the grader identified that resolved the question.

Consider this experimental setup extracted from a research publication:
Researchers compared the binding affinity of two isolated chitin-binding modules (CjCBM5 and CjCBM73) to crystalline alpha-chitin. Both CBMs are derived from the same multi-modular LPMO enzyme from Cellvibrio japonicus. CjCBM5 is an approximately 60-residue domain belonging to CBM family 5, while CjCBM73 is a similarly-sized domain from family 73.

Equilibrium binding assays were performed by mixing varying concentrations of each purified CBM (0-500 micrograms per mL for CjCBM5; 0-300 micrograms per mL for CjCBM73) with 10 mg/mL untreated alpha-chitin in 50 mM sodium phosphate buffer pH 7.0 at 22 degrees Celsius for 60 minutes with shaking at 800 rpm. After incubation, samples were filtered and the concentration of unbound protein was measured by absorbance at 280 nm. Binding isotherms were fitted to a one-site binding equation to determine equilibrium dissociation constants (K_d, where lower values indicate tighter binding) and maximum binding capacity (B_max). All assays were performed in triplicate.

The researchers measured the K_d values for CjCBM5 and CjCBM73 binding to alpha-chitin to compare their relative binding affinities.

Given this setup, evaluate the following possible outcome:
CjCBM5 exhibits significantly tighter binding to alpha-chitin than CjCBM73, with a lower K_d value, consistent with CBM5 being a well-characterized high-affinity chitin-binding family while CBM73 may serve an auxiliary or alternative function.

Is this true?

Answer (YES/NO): NO